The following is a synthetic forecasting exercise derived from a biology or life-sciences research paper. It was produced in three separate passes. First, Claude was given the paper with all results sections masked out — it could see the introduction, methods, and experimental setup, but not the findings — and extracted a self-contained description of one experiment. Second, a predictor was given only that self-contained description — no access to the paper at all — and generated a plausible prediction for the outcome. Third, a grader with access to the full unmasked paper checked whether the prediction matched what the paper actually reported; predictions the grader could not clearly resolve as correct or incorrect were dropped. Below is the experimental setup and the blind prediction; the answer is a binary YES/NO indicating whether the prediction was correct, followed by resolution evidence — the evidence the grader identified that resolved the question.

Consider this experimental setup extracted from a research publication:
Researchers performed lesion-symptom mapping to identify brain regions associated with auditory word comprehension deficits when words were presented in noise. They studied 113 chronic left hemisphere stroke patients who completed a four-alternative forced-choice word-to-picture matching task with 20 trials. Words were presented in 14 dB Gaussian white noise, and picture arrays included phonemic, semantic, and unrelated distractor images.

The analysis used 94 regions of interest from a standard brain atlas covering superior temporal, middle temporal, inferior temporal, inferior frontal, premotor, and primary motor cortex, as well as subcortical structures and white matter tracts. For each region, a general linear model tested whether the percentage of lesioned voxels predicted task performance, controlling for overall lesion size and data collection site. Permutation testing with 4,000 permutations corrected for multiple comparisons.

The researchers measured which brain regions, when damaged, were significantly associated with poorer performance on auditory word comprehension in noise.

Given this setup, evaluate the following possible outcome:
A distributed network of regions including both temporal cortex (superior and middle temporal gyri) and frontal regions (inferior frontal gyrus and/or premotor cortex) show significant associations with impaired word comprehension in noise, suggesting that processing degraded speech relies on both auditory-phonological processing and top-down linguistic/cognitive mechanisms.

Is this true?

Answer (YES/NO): NO